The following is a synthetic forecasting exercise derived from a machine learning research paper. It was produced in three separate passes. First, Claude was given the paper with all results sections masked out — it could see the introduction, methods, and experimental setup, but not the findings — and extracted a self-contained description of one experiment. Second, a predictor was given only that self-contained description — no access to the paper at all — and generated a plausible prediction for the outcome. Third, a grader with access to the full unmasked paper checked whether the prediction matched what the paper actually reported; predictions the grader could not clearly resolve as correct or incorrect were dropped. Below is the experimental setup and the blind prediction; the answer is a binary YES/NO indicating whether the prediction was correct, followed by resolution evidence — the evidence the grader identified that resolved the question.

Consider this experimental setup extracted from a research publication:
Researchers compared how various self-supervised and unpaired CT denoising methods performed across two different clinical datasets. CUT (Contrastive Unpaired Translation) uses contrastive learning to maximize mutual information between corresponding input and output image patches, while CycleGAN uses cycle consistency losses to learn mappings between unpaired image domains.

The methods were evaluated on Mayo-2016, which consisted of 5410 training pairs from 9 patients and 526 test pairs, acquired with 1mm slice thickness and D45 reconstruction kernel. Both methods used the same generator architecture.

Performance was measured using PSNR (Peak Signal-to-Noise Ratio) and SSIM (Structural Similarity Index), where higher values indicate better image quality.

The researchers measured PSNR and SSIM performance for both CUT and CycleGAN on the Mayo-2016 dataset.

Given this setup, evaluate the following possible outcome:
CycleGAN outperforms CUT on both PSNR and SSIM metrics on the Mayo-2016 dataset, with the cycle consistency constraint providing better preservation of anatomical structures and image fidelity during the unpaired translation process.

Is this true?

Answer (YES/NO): NO